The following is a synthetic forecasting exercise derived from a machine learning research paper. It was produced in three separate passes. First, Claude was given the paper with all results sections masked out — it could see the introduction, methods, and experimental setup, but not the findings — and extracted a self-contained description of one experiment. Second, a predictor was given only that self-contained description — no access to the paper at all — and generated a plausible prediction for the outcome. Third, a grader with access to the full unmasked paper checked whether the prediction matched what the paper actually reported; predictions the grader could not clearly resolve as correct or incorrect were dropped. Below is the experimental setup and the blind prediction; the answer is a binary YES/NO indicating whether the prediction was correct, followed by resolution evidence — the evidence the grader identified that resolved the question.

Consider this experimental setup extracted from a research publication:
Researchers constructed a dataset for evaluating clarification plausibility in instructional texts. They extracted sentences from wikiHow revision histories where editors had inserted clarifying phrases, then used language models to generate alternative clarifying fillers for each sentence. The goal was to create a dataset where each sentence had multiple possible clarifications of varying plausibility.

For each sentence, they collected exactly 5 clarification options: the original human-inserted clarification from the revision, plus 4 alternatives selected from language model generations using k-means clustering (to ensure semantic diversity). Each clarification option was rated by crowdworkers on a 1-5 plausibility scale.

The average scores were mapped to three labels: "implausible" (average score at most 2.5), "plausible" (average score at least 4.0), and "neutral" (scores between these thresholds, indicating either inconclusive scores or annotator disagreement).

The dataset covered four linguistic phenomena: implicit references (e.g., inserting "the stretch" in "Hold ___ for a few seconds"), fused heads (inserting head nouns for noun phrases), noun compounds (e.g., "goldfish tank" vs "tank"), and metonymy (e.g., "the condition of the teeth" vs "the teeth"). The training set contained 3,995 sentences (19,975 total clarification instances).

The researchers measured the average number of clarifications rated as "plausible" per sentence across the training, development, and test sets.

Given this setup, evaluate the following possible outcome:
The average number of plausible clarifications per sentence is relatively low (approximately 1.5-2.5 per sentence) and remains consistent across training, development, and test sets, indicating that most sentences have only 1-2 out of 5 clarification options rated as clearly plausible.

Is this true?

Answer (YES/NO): YES